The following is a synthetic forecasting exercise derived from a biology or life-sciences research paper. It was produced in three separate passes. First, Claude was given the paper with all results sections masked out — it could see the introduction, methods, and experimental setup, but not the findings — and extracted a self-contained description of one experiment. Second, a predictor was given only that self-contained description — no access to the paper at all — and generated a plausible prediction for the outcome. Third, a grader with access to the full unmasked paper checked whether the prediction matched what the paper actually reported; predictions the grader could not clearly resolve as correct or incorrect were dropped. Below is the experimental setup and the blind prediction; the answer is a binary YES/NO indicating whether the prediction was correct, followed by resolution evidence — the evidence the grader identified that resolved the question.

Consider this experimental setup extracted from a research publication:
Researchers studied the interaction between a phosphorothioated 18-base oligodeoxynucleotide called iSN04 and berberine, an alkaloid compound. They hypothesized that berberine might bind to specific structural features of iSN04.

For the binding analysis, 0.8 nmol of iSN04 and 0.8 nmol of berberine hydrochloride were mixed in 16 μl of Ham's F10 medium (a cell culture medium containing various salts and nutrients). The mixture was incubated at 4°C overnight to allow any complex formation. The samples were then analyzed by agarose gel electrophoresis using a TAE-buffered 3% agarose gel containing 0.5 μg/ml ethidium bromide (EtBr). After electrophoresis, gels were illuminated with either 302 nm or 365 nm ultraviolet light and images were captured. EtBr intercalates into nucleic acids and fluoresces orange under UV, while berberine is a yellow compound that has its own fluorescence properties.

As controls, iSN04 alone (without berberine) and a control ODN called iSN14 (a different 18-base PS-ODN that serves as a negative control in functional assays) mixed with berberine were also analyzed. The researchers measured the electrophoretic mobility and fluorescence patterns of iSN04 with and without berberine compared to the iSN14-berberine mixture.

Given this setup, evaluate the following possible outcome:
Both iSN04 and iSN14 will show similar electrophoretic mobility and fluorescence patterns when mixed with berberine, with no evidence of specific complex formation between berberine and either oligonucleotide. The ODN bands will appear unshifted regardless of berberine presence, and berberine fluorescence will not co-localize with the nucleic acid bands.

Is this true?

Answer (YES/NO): NO